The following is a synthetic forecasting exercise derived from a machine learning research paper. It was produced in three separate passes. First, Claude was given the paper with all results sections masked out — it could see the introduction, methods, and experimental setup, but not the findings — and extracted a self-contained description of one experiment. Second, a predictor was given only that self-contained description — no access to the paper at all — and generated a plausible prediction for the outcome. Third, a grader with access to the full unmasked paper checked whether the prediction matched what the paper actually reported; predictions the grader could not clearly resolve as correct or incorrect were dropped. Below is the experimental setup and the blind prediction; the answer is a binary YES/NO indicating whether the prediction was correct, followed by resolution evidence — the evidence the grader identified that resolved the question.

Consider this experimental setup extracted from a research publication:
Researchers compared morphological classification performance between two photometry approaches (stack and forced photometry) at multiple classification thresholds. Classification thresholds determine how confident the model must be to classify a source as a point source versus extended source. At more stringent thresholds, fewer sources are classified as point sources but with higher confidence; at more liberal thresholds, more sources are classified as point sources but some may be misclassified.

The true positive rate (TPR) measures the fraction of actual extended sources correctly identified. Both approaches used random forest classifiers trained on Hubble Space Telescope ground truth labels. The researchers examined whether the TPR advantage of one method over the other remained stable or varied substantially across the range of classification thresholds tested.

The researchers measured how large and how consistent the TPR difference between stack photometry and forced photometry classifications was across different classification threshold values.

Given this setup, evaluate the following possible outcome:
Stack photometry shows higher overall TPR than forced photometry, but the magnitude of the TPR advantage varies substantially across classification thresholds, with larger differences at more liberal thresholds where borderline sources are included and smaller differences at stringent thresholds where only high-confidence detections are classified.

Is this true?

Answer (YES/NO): NO